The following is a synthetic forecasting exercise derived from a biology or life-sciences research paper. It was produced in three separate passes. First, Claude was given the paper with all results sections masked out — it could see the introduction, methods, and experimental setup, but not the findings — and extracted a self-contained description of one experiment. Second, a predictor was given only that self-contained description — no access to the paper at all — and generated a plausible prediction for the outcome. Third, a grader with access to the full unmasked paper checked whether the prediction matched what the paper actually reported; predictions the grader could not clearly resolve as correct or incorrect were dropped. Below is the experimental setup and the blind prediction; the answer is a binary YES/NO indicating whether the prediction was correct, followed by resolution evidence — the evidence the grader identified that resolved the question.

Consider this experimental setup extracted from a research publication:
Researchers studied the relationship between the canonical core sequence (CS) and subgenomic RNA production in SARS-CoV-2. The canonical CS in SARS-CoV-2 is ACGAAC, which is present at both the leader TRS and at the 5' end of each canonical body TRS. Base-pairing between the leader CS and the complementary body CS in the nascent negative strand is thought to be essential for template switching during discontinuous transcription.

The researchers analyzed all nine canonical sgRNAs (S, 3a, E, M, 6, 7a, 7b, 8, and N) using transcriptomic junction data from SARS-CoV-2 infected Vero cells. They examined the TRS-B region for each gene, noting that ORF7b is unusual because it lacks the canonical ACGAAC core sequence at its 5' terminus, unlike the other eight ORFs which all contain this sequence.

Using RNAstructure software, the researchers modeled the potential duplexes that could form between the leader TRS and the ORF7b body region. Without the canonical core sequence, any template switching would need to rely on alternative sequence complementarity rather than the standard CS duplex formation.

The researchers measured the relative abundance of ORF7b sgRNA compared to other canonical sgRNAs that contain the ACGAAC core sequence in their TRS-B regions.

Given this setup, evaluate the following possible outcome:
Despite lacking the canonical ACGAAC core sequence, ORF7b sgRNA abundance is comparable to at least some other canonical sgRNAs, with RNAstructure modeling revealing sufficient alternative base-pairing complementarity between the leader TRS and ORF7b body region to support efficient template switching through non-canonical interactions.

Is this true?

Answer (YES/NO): NO